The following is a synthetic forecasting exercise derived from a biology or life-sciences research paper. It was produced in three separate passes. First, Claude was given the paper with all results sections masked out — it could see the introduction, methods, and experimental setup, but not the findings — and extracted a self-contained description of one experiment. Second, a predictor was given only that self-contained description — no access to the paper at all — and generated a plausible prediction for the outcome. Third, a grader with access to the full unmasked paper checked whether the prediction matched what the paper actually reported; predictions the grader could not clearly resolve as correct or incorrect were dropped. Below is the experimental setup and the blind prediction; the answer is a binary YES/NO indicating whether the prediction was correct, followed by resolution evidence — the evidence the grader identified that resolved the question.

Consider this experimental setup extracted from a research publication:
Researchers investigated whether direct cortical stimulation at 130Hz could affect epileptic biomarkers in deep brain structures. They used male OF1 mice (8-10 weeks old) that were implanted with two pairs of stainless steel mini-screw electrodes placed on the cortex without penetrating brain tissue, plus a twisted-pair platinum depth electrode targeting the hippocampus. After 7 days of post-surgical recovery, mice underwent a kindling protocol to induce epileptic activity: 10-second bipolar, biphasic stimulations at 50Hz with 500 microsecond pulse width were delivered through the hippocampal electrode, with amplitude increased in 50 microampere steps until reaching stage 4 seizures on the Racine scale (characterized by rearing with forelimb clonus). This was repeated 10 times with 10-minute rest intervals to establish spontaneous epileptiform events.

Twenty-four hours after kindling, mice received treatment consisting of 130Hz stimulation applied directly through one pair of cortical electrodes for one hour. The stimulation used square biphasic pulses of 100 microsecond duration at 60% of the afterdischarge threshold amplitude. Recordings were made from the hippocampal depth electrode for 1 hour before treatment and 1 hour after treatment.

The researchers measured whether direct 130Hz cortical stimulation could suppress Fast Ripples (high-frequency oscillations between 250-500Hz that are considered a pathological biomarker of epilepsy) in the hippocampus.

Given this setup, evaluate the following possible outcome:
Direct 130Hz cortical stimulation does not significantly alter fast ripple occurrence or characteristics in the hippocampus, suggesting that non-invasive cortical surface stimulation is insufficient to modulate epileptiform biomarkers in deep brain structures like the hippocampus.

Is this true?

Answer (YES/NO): YES